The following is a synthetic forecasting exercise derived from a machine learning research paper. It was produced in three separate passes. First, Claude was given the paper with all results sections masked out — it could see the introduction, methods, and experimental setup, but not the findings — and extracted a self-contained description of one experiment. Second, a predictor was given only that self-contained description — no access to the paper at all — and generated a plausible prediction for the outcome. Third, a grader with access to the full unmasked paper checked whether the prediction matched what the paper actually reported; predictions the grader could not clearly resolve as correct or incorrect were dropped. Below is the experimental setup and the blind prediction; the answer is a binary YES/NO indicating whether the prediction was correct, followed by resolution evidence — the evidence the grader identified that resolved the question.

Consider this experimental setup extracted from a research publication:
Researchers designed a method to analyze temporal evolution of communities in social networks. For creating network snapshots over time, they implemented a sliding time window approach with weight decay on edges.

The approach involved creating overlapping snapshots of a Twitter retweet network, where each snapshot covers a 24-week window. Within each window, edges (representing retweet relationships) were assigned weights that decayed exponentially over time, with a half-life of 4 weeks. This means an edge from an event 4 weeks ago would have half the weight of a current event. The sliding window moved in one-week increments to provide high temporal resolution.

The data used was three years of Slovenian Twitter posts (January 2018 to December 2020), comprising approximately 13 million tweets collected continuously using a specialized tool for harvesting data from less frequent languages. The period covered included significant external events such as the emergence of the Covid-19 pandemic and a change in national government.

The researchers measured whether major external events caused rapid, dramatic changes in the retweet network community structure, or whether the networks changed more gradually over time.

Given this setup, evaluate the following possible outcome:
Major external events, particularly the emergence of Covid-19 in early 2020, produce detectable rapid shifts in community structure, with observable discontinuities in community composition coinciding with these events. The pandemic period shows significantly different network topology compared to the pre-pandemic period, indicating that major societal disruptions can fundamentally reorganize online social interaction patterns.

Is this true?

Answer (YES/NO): NO